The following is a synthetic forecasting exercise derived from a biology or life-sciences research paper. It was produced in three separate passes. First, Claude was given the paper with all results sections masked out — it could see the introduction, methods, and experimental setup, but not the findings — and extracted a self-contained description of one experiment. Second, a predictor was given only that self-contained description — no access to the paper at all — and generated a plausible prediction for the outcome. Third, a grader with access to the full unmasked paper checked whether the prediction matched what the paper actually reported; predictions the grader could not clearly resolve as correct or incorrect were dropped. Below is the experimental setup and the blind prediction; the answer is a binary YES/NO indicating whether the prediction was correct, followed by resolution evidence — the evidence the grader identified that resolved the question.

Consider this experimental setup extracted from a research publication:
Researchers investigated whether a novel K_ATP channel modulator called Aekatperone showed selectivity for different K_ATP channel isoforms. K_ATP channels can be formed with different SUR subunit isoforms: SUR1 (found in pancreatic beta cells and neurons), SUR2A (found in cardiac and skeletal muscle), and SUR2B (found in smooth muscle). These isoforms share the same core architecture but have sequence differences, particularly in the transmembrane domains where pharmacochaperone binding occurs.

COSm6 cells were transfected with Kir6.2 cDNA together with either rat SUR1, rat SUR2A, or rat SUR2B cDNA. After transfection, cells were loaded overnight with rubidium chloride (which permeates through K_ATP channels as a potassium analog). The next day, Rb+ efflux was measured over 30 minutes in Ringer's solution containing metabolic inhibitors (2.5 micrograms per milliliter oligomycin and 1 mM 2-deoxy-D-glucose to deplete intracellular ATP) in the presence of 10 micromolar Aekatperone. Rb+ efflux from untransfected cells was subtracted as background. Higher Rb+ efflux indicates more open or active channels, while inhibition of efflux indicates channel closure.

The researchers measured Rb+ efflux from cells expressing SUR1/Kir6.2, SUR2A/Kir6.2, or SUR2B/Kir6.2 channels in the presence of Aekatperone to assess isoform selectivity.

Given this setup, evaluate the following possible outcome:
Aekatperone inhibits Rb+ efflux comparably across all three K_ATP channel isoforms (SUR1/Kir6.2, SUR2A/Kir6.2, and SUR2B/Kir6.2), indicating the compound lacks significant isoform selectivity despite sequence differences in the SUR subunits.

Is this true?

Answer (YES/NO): NO